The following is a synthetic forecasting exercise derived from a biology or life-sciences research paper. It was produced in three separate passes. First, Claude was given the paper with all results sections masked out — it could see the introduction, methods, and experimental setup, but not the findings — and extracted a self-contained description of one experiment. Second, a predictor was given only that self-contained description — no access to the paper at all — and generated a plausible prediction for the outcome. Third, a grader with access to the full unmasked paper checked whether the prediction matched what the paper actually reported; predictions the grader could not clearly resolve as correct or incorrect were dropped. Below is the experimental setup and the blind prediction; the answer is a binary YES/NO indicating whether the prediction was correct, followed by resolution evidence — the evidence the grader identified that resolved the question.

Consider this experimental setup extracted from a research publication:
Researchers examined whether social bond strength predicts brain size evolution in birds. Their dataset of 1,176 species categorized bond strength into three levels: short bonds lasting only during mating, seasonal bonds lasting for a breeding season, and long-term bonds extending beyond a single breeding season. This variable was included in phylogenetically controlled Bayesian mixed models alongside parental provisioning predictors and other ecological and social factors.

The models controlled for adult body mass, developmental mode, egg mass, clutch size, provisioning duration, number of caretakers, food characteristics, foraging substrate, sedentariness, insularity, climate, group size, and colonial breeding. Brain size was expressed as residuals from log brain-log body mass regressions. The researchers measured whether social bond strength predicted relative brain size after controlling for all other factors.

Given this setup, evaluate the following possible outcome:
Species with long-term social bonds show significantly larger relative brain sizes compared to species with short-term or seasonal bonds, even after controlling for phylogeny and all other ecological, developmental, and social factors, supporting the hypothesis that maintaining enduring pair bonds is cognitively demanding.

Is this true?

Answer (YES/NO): NO